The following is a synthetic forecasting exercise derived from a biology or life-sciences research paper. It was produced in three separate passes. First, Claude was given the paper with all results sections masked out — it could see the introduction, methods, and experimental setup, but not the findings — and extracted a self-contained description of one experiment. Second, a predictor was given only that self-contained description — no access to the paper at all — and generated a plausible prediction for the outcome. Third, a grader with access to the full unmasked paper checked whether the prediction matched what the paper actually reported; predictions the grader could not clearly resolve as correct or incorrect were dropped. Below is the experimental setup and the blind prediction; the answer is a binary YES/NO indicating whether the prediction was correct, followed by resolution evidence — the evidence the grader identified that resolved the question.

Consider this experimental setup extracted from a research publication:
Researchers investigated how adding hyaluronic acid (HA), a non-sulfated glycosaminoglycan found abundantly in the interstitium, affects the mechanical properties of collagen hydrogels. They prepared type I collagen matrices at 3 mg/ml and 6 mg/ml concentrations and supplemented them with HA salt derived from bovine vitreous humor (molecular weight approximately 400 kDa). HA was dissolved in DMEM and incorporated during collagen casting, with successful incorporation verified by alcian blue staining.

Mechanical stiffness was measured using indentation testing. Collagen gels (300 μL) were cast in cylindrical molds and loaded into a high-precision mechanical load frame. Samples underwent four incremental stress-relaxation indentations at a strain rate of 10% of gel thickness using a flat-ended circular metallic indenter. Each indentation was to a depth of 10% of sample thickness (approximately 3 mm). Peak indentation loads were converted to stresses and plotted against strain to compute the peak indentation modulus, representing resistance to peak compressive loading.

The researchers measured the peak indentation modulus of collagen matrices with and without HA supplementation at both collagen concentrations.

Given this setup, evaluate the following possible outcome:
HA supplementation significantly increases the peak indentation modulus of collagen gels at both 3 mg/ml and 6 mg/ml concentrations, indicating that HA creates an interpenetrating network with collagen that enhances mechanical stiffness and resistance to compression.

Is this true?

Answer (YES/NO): YES